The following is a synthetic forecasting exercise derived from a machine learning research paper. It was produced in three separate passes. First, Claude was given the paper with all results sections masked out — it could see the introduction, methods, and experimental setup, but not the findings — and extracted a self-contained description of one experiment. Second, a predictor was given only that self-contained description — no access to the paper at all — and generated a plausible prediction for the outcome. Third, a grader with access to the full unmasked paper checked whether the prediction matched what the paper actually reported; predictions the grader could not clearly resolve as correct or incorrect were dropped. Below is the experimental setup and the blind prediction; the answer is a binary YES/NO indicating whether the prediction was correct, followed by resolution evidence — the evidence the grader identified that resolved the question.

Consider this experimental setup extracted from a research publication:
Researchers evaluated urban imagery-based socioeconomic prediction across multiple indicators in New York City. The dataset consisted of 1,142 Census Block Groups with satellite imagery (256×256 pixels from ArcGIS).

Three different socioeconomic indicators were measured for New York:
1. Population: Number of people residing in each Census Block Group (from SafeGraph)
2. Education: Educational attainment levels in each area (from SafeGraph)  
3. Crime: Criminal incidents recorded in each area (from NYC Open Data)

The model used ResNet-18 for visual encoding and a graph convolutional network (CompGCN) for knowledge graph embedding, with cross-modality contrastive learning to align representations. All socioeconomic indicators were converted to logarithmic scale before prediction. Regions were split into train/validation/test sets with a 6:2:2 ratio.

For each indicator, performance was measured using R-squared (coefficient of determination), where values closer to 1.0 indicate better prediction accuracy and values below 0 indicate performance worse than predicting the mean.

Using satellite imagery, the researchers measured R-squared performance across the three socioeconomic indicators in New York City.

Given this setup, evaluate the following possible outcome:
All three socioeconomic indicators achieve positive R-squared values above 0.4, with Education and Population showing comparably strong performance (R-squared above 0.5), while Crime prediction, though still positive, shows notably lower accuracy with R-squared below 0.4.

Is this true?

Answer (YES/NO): NO